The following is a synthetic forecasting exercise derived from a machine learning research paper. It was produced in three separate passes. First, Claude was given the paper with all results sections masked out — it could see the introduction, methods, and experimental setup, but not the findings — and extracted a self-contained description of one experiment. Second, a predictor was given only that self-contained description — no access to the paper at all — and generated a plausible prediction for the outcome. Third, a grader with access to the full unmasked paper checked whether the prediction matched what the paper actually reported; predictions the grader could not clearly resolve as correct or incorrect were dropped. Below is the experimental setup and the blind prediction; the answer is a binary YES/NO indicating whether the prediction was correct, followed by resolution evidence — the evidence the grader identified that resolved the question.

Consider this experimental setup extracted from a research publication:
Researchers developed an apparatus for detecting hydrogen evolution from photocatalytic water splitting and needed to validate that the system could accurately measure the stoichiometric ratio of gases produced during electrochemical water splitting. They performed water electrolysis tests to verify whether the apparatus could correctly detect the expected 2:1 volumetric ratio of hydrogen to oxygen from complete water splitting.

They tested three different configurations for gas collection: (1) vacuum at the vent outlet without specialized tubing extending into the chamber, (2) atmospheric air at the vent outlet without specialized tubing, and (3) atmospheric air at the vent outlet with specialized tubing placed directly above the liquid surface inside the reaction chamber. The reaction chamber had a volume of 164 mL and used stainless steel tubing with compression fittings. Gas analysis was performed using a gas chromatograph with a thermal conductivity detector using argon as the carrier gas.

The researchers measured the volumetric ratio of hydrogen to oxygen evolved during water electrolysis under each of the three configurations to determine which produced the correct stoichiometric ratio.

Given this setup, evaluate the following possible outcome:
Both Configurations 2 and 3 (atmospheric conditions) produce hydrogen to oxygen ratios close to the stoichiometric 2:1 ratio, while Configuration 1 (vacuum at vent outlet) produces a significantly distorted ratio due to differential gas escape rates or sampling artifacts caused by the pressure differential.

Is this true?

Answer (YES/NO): NO